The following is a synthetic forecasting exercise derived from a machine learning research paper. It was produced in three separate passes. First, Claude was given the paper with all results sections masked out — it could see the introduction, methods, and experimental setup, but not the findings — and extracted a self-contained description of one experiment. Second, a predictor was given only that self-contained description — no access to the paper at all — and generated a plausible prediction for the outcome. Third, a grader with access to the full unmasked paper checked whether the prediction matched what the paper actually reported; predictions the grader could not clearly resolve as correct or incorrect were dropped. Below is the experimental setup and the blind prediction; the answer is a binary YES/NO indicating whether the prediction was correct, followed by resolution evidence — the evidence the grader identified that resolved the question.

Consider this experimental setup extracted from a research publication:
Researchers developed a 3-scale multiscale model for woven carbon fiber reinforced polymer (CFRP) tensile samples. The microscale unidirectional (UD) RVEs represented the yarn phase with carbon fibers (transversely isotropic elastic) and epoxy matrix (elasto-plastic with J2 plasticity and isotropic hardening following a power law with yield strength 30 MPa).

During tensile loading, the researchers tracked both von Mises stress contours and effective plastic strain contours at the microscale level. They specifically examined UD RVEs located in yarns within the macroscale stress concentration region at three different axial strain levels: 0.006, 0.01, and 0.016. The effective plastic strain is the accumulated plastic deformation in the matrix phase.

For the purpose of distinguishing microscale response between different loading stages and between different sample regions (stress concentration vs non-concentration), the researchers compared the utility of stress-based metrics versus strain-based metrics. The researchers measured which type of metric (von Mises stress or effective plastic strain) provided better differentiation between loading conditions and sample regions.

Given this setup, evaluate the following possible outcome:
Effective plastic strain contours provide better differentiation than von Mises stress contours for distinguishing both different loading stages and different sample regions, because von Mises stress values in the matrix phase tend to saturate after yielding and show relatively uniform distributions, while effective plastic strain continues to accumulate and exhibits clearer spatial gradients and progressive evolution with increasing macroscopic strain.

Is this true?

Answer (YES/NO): YES